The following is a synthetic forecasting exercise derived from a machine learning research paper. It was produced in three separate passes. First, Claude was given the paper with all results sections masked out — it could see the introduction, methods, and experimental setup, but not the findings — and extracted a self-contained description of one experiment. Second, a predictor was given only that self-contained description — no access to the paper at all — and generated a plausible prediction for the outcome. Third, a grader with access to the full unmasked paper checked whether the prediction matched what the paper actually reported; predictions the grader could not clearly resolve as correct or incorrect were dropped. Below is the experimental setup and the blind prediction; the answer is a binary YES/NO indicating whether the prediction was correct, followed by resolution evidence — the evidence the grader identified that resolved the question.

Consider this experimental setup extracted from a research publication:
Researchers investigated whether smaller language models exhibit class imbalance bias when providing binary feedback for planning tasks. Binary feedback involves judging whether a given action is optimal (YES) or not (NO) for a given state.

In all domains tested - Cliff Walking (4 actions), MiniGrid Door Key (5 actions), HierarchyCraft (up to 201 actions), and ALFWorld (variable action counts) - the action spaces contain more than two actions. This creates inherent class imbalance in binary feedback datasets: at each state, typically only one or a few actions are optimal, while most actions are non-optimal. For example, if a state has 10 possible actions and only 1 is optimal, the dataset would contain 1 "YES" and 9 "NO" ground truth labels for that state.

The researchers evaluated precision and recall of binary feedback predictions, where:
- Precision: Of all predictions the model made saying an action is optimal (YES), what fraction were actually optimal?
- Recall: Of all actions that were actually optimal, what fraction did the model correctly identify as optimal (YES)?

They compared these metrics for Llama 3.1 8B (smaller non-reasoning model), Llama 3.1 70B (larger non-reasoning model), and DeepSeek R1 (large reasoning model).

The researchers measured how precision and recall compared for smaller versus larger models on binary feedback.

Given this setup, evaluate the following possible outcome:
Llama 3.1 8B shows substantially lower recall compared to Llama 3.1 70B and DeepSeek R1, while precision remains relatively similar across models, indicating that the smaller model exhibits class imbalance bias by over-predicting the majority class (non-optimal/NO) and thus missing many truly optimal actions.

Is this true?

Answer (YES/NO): NO